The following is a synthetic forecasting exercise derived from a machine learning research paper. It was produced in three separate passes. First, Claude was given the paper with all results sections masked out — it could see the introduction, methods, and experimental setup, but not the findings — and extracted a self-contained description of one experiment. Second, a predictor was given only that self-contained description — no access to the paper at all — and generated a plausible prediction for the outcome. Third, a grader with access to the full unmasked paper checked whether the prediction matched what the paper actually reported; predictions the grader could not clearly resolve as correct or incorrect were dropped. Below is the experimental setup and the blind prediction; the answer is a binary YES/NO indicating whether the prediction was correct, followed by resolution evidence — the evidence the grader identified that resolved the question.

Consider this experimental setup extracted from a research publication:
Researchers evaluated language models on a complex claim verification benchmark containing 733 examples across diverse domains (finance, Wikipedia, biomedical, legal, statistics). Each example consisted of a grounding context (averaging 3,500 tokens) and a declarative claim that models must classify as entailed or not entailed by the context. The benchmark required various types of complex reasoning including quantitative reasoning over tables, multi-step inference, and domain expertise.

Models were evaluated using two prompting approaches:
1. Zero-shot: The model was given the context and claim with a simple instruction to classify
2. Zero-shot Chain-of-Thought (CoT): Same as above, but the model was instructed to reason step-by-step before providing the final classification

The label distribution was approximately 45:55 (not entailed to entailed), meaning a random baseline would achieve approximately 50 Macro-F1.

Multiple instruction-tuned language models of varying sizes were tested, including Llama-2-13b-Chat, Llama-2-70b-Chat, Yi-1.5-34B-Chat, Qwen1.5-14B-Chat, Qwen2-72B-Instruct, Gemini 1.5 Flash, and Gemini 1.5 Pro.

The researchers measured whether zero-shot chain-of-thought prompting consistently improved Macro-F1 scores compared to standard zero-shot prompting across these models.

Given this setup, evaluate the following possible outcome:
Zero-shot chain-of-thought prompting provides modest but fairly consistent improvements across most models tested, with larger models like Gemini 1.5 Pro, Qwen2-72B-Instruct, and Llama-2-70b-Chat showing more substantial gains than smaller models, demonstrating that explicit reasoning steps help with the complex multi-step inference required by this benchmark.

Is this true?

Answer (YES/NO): YES